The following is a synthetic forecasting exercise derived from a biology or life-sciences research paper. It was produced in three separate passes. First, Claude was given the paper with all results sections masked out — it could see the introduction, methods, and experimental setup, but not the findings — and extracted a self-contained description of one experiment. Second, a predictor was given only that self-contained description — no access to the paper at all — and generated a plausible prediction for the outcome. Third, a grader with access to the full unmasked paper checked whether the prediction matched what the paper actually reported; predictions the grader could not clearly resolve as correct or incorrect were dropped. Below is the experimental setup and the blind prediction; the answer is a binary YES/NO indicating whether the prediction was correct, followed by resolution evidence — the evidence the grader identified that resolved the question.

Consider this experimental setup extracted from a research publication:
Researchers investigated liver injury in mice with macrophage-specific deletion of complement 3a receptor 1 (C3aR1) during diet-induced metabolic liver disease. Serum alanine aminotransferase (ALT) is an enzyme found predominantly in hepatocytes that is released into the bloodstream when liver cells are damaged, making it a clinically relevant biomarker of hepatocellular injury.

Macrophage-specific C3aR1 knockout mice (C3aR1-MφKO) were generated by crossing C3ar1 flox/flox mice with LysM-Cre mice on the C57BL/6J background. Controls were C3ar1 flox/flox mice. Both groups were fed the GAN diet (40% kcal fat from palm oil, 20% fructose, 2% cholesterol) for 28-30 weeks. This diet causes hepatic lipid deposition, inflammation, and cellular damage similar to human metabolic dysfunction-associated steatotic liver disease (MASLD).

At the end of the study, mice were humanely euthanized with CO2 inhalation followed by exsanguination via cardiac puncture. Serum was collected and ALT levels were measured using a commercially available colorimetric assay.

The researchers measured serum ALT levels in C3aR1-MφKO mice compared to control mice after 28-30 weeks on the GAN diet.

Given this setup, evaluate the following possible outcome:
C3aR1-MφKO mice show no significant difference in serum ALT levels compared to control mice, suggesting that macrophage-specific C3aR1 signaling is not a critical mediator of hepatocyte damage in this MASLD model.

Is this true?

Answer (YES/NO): YES